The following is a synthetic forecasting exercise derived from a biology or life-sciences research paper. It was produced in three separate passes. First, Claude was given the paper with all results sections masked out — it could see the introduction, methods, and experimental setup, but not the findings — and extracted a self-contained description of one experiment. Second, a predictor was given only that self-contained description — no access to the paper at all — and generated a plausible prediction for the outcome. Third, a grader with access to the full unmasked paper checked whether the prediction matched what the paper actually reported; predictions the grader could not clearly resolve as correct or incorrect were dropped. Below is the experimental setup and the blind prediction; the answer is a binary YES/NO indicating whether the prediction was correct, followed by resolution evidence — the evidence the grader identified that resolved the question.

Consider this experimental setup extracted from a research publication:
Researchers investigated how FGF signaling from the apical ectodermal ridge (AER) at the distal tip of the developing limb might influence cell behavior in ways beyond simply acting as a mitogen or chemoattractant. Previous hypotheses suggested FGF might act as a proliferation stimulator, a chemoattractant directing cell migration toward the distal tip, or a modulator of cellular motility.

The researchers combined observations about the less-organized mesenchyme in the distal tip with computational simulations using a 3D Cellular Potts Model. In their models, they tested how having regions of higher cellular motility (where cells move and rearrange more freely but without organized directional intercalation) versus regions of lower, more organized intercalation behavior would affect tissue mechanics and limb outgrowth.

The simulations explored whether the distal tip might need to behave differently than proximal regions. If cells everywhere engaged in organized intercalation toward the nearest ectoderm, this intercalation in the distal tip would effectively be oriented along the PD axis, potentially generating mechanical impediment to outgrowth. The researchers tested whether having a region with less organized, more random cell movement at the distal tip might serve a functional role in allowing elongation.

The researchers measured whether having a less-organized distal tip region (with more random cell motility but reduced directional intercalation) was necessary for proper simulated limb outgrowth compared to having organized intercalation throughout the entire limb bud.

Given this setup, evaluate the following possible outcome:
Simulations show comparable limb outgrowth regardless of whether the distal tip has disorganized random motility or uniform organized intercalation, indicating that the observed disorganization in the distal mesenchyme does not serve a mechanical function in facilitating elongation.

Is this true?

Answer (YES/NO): NO